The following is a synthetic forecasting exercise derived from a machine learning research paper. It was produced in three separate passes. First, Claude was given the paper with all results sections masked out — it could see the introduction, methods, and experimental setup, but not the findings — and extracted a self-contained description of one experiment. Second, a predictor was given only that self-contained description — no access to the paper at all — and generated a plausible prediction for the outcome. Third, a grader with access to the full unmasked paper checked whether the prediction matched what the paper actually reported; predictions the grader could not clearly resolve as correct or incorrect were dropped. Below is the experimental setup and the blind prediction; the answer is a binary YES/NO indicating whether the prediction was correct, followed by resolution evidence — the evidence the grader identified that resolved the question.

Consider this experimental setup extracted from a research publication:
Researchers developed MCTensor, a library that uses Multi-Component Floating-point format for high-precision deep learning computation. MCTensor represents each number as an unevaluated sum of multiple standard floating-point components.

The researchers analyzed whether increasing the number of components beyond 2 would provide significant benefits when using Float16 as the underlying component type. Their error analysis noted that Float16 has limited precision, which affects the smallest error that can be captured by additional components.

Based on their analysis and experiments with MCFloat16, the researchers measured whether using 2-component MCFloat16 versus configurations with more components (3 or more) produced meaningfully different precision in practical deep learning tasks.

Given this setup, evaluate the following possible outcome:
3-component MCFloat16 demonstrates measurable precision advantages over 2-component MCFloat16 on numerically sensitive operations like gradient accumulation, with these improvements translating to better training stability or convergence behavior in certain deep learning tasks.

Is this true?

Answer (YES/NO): NO